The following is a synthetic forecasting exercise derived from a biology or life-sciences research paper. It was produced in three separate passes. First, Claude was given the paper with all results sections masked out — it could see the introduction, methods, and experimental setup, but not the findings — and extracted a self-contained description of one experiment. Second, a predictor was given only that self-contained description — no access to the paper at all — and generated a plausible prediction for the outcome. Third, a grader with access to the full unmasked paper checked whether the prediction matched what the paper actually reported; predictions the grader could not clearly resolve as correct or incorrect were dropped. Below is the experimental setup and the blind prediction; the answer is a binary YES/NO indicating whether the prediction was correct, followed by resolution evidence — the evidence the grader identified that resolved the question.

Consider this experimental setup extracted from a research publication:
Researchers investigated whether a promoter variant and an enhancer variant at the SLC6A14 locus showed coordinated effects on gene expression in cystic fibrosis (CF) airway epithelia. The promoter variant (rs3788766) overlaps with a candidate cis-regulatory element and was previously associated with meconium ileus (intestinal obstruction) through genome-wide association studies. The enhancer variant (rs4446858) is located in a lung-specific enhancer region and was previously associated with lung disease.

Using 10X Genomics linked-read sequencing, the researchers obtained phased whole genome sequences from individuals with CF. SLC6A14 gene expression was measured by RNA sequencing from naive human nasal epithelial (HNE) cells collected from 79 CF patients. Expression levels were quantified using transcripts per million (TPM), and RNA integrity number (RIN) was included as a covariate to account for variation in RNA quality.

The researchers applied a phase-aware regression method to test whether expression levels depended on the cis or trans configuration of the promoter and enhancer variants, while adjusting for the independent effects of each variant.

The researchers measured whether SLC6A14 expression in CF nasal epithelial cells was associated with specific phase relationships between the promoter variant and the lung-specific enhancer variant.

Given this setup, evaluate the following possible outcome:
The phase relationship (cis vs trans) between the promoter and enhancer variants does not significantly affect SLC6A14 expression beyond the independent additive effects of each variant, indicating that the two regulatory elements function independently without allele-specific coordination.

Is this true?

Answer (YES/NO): NO